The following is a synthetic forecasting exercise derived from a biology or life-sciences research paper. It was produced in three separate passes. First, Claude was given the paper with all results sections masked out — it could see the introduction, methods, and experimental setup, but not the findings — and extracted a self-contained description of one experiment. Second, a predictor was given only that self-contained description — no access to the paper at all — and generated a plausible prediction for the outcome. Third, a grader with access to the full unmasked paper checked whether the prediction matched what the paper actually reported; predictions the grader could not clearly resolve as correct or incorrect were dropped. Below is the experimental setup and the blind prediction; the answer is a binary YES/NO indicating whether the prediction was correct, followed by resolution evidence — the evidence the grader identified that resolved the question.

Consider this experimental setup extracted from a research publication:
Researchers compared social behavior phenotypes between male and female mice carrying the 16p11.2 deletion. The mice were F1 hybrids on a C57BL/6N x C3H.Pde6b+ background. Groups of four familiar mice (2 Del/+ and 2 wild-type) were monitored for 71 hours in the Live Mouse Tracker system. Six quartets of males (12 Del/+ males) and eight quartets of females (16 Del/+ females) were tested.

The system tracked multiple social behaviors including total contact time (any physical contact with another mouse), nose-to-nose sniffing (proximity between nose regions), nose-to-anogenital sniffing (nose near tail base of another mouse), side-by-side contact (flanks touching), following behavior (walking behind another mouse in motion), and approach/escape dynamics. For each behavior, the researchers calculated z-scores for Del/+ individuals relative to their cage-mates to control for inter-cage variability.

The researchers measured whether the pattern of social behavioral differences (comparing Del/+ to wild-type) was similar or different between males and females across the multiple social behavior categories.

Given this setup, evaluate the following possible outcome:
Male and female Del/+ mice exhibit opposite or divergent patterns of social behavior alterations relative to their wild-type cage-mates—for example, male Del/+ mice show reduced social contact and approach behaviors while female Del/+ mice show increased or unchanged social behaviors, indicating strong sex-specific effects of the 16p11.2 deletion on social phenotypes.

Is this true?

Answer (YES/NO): NO